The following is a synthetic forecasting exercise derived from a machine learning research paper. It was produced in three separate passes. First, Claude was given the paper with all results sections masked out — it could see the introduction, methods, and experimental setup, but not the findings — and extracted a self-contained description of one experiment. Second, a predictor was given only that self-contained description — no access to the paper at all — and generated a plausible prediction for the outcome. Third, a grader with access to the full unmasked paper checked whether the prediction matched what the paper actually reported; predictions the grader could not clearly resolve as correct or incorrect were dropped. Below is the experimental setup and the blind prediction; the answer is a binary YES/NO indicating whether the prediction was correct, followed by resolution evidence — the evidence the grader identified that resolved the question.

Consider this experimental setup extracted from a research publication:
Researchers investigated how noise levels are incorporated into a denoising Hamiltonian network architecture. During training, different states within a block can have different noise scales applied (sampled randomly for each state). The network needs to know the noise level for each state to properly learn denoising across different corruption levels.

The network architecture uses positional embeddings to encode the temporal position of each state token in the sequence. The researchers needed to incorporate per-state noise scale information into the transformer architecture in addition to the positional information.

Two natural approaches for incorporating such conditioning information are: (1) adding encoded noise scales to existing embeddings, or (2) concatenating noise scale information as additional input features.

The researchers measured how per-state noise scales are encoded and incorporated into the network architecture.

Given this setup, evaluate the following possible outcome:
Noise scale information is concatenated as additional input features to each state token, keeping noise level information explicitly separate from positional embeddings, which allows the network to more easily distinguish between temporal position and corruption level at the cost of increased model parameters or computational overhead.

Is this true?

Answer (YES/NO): NO